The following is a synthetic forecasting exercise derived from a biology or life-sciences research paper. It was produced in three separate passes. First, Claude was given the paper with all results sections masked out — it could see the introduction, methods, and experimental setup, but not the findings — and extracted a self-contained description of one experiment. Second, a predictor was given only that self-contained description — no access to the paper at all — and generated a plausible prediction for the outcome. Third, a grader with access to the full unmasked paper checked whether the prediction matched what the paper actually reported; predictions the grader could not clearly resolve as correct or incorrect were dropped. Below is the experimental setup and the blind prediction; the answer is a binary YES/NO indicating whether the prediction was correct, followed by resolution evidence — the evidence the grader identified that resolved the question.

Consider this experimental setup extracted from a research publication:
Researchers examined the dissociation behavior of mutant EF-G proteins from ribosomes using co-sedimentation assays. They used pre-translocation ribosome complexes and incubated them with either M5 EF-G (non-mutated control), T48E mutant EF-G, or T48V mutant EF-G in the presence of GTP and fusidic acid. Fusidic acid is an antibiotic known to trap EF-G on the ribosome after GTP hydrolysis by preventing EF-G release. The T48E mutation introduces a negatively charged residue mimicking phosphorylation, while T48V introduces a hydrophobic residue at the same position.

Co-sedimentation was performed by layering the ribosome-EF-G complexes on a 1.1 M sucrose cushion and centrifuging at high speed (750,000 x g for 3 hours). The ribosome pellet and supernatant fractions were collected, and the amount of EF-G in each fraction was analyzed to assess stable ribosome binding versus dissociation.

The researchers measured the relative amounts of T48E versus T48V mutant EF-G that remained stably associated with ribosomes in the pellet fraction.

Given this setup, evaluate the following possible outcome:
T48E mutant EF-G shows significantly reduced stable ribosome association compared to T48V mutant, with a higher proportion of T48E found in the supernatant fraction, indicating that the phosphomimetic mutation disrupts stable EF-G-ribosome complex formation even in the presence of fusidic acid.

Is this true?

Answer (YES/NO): YES